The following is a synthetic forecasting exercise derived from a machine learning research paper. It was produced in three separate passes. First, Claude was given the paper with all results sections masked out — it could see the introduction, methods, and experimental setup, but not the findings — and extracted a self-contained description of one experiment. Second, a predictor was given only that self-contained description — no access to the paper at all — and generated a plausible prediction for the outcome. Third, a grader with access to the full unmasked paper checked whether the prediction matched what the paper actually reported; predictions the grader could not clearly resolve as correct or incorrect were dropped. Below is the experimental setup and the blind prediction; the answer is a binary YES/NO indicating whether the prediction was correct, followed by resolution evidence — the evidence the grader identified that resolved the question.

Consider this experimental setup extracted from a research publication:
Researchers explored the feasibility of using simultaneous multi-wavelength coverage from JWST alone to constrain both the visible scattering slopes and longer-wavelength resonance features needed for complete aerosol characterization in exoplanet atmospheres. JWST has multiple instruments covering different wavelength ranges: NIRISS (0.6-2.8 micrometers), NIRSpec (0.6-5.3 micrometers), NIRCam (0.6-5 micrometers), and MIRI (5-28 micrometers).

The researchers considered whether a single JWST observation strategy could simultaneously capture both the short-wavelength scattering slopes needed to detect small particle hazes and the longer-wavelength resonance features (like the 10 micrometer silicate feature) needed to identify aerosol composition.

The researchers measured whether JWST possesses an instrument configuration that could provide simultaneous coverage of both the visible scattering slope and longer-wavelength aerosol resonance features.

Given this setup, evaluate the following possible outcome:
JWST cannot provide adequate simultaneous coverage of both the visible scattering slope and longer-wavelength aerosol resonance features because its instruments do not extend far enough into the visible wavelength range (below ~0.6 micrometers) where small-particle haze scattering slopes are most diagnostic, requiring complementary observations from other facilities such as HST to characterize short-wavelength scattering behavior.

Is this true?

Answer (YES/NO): NO